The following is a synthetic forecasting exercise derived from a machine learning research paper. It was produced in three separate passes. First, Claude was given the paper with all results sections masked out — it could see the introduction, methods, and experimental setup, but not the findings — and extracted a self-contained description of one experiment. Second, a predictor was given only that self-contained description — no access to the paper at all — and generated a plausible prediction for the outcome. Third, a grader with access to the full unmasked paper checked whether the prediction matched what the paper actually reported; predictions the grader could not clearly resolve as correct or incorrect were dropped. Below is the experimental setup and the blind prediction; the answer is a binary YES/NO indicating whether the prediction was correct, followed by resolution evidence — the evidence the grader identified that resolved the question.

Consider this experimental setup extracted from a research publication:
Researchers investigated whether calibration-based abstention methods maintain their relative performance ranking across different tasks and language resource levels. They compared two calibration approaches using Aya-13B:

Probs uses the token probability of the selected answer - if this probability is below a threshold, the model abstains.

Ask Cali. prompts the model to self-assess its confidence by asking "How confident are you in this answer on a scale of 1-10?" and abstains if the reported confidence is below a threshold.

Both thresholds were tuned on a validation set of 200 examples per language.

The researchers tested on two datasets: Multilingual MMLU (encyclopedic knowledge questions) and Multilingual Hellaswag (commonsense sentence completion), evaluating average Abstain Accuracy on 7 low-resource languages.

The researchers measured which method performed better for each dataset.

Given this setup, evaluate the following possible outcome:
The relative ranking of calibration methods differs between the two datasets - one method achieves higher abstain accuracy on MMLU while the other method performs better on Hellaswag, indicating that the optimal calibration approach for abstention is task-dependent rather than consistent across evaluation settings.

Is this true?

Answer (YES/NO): NO